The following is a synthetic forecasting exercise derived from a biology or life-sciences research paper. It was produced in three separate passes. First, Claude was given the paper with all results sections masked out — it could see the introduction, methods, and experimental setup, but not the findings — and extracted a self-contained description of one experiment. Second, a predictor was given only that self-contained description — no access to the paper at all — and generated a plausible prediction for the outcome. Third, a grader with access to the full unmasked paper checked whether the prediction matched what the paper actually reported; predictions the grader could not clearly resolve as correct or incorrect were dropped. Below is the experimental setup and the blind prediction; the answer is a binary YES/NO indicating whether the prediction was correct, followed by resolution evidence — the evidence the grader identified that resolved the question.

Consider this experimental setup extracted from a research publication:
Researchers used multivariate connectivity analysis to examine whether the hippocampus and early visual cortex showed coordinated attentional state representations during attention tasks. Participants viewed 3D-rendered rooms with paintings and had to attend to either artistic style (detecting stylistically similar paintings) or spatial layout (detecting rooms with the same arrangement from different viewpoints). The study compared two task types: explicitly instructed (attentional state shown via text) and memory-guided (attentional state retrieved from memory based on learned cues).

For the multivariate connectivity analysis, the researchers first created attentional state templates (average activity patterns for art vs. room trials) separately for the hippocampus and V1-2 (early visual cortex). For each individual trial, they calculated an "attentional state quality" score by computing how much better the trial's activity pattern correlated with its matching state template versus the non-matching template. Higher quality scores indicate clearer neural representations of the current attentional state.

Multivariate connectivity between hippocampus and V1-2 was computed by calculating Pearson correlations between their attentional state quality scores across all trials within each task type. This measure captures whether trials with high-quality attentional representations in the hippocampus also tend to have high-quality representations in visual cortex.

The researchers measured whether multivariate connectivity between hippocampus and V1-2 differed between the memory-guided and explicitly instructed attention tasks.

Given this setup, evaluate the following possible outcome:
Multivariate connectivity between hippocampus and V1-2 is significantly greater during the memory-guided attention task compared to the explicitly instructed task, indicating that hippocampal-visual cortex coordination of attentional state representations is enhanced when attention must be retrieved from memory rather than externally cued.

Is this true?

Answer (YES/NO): YES